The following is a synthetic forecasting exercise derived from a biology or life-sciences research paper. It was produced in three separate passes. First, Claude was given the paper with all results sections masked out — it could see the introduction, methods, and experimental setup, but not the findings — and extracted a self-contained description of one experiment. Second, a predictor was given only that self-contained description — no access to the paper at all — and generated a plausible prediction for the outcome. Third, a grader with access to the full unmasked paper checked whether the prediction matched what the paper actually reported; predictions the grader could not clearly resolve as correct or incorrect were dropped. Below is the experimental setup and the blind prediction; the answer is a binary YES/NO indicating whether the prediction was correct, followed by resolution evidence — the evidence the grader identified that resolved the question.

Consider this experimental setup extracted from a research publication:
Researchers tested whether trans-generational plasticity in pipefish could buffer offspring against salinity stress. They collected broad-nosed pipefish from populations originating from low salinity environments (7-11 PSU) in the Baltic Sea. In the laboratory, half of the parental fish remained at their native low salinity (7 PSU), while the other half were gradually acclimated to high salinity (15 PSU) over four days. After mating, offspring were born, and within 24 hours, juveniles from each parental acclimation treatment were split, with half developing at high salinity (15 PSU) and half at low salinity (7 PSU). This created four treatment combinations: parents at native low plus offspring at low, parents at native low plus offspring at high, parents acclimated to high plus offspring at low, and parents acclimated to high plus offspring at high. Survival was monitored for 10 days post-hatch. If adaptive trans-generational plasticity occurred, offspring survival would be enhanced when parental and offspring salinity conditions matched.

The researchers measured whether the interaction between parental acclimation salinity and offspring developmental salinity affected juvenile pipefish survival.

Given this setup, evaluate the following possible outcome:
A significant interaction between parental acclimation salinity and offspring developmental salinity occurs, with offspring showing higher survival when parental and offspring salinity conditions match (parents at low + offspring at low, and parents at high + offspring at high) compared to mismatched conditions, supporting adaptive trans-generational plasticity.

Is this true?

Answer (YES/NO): NO